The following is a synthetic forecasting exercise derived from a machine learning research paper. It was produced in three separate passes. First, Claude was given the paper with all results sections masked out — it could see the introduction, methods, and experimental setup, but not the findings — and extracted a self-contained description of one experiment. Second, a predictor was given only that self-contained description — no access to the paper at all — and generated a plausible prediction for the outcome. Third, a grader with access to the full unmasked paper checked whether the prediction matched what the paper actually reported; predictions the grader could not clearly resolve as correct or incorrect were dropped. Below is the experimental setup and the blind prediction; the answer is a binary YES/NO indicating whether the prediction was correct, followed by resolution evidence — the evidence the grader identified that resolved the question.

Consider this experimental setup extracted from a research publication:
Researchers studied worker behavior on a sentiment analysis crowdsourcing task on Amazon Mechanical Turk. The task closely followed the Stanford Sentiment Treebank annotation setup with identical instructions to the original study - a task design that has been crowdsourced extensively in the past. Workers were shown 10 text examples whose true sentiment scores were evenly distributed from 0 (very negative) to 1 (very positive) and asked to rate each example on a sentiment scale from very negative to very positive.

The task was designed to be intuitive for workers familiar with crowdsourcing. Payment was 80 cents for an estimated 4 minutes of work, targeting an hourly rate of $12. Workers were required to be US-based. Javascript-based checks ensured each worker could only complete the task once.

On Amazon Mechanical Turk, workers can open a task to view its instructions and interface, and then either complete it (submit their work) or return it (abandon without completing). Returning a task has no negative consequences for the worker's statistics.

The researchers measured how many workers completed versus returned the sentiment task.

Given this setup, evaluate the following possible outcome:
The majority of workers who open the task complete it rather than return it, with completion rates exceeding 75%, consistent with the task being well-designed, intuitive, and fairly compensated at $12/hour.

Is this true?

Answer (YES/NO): YES